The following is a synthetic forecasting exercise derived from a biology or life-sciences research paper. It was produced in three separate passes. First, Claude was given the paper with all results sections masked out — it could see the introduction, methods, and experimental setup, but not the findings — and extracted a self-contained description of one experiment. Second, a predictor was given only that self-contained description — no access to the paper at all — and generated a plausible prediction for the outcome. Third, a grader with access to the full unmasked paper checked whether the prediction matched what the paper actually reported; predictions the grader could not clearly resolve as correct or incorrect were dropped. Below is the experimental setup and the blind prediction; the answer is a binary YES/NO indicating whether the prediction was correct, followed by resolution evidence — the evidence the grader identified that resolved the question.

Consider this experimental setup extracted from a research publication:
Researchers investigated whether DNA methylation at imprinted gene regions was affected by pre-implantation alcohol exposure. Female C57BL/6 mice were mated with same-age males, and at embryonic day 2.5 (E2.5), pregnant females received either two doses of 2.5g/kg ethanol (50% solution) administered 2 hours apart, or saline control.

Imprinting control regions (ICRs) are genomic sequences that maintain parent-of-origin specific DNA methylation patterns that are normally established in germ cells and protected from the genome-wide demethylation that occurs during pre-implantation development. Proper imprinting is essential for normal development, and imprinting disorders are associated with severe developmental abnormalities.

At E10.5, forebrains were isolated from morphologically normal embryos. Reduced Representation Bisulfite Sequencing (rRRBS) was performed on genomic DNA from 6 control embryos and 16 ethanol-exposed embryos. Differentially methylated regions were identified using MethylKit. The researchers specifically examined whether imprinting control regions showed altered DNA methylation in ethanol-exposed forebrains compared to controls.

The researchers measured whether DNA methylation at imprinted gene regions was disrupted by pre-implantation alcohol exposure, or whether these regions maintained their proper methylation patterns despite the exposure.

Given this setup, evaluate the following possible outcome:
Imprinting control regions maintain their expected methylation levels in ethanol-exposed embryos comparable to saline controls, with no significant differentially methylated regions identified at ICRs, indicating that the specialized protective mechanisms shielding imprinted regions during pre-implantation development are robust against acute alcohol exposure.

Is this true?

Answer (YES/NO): NO